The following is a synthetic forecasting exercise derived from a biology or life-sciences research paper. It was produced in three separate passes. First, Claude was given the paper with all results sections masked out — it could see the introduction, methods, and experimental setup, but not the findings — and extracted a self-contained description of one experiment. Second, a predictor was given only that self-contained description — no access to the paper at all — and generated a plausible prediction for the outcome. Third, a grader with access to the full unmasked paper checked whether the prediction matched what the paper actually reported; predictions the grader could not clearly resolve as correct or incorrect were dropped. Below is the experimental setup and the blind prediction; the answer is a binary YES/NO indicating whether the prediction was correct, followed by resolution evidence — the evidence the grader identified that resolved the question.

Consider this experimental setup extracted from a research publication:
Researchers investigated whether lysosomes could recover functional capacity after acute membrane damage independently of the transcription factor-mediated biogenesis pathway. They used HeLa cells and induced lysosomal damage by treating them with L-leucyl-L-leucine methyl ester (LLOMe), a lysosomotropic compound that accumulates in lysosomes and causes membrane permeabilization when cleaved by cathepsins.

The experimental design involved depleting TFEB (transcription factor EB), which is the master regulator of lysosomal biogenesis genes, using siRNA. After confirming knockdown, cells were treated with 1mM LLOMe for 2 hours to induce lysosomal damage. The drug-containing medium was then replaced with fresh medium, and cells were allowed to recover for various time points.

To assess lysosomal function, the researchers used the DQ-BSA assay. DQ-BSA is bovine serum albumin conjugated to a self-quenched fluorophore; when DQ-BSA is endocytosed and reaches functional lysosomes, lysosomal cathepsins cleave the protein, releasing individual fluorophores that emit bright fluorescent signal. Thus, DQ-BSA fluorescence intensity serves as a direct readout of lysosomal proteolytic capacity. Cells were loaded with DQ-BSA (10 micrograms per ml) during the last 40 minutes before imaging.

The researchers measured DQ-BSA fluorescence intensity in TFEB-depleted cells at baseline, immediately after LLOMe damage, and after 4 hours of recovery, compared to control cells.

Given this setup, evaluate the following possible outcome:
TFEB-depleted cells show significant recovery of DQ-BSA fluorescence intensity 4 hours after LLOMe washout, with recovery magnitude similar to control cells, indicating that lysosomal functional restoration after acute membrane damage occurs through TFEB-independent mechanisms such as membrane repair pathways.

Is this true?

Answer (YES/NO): NO